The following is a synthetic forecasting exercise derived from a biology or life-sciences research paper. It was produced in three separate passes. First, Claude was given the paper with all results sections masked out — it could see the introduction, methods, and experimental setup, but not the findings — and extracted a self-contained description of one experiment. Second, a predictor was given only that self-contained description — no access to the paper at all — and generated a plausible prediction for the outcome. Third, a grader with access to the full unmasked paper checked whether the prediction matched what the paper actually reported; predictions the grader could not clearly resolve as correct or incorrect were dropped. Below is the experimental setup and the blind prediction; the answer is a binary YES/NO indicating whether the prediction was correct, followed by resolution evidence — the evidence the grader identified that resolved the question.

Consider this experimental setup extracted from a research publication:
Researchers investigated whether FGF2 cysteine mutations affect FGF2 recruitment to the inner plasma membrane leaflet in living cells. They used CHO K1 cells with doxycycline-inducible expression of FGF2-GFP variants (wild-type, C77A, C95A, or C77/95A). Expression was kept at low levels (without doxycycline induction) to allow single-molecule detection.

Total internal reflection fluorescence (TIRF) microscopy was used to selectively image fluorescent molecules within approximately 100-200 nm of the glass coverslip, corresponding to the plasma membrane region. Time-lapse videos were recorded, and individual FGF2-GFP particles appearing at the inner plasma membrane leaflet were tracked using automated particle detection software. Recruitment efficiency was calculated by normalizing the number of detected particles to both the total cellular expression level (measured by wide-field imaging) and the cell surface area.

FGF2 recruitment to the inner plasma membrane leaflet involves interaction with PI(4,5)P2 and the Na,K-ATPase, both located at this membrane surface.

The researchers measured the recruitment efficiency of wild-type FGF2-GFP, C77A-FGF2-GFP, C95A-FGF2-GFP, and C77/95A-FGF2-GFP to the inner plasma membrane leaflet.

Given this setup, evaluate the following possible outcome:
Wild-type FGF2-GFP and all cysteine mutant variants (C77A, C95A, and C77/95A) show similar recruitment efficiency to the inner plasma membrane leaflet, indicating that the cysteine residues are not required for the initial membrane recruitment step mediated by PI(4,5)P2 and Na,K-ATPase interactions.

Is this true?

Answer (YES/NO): NO